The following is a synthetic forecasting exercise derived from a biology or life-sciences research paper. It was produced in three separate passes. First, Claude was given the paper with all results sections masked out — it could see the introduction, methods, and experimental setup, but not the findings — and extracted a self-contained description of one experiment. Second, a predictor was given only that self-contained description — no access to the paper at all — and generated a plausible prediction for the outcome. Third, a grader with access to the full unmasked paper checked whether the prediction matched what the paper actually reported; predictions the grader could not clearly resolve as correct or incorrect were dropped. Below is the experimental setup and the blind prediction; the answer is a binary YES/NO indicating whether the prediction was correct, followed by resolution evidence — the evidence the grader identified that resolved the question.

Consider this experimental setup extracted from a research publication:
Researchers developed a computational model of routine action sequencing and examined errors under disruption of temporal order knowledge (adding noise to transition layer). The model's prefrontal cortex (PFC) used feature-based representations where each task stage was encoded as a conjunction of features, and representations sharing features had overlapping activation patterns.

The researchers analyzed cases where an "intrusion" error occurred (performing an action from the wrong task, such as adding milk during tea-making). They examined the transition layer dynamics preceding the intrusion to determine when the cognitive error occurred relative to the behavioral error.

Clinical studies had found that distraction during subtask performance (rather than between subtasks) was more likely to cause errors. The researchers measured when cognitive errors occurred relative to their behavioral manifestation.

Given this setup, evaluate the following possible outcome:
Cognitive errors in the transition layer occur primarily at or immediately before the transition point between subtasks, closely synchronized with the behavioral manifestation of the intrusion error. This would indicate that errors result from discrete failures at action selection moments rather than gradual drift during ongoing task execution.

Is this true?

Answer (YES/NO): NO